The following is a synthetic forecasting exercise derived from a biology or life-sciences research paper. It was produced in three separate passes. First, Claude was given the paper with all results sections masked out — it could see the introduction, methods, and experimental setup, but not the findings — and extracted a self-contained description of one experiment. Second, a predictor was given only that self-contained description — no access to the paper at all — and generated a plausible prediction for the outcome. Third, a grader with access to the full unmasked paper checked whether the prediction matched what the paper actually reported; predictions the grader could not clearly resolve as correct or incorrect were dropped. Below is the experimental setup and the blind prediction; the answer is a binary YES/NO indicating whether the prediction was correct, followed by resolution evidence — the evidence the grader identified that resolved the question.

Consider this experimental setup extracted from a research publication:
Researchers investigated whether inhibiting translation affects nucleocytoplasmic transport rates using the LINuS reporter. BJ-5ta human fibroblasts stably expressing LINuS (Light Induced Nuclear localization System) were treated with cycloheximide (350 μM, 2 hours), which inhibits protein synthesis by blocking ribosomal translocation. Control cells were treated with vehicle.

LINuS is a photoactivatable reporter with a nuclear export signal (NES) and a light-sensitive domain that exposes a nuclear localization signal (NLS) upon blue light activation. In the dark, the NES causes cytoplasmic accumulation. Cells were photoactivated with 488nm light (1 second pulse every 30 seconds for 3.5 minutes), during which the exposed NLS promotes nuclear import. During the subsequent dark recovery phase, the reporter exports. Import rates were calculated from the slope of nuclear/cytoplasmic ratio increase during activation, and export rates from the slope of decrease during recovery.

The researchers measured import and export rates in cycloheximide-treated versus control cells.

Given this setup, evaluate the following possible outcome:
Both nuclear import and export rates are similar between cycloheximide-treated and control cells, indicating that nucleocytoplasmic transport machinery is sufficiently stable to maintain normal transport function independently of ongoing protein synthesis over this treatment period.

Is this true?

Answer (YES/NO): NO